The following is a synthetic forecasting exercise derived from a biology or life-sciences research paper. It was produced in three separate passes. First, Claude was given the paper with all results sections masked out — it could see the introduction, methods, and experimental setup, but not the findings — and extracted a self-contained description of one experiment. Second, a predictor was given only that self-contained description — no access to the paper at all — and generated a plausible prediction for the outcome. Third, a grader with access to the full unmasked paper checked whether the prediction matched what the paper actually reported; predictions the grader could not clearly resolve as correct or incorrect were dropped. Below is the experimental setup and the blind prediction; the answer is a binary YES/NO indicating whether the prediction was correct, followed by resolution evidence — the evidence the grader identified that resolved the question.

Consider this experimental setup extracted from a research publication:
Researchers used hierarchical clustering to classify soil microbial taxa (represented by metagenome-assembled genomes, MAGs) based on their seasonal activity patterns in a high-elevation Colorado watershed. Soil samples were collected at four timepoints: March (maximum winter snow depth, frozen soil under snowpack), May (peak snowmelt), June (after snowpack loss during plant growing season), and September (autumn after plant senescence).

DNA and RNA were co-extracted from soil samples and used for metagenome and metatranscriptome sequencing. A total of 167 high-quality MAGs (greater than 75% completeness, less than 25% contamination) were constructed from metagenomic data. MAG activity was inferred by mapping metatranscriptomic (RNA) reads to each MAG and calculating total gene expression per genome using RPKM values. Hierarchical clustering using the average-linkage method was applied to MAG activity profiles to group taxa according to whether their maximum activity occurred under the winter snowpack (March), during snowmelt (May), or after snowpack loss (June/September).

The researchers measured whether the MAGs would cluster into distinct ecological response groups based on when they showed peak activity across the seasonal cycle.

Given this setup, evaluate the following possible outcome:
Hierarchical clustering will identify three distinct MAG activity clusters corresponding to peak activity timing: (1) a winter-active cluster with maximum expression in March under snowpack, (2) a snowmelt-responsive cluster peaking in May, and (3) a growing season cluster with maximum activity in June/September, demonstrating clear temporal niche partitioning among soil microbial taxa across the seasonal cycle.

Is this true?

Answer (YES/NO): NO